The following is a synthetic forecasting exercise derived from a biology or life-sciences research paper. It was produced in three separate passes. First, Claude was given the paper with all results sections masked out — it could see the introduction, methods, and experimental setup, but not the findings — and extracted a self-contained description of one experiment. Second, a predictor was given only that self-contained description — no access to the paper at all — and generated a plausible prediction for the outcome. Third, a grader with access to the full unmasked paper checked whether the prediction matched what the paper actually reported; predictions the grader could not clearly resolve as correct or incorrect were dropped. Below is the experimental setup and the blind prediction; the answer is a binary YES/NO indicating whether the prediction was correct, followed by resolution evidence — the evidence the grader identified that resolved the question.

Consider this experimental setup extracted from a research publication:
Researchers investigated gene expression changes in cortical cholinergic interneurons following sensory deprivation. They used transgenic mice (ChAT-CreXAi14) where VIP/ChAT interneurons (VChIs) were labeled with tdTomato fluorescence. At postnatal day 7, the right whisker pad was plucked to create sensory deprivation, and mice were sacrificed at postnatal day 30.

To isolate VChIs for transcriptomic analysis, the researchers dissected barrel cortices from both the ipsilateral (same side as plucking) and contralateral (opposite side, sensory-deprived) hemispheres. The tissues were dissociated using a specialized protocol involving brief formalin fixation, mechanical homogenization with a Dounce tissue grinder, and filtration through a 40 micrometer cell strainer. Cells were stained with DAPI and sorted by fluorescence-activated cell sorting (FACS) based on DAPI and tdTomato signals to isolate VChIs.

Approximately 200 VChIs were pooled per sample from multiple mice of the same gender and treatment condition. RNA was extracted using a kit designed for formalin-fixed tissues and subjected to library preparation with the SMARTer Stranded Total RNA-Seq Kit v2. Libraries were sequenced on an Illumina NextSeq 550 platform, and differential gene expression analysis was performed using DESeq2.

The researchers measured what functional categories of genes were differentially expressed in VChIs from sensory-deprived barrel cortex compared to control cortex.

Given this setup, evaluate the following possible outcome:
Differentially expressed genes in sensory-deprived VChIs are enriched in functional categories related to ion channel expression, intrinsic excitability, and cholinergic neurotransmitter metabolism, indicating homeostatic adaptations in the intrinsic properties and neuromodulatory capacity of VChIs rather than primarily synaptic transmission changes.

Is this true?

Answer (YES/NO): NO